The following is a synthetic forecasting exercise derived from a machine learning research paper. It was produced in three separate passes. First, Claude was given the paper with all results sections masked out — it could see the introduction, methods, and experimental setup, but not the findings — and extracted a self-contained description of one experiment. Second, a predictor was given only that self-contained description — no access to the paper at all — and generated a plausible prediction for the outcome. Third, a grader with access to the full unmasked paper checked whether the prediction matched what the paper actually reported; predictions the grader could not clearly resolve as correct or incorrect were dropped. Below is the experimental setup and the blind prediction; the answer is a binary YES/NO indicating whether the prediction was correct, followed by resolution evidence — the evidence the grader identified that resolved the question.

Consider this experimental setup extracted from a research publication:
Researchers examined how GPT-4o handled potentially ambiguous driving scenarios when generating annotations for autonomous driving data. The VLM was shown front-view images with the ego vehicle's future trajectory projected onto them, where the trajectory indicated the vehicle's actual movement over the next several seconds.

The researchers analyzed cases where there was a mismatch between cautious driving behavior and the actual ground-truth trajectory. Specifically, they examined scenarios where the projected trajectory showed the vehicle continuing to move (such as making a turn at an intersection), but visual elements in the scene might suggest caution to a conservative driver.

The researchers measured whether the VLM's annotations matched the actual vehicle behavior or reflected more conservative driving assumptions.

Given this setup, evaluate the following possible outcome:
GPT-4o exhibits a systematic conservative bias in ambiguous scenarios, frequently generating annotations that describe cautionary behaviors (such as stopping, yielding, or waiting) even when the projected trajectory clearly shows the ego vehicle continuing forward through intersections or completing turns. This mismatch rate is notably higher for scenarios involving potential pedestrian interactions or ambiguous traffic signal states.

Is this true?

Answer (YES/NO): NO